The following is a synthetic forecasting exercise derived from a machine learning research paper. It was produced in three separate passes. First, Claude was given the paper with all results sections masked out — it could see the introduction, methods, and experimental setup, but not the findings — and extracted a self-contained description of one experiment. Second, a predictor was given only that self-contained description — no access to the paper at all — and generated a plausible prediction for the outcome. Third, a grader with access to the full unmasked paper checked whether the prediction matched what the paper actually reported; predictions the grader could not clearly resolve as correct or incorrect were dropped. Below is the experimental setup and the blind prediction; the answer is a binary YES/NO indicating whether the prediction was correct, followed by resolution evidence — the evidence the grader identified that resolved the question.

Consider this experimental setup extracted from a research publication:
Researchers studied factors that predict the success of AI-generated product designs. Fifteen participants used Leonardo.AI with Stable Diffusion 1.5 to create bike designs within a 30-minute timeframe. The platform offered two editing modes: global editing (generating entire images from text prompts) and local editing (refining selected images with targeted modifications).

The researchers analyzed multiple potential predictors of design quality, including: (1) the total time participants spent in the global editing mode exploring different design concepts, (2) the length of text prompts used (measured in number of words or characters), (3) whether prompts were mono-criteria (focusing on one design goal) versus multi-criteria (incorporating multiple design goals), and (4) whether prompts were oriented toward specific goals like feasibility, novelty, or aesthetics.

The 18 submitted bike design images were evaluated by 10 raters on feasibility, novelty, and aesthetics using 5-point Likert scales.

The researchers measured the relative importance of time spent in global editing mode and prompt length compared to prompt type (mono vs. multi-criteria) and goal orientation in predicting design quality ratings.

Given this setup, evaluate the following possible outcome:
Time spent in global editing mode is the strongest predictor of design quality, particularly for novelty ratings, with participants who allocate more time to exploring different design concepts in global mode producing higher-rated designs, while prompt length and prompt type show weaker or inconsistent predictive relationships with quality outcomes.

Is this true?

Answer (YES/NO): NO